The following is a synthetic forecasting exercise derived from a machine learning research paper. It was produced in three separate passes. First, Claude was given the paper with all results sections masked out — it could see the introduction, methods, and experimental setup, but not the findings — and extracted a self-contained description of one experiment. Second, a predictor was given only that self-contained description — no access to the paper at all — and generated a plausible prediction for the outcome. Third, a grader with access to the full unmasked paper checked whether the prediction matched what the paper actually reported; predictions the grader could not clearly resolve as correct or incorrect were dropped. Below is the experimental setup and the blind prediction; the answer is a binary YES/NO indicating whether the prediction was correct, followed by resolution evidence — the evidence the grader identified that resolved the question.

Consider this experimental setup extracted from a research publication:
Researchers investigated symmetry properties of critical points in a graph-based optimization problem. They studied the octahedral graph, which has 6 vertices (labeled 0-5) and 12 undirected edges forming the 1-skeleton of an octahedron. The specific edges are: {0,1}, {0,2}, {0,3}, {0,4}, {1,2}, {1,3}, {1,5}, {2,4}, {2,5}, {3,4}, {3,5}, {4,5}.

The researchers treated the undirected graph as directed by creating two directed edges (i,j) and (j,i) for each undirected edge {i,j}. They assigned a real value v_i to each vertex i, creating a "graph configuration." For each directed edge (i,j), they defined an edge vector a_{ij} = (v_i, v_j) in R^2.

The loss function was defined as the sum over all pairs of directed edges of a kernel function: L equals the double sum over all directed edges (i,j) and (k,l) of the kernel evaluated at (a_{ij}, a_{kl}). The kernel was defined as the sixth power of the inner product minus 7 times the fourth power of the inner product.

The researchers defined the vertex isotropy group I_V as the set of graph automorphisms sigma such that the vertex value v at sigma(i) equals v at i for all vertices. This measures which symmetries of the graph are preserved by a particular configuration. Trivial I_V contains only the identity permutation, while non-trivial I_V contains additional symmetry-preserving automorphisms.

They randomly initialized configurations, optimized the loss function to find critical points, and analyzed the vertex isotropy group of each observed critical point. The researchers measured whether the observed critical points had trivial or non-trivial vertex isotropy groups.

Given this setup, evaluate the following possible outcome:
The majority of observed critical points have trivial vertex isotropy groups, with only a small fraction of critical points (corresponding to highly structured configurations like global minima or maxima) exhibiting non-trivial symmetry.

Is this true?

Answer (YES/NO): NO